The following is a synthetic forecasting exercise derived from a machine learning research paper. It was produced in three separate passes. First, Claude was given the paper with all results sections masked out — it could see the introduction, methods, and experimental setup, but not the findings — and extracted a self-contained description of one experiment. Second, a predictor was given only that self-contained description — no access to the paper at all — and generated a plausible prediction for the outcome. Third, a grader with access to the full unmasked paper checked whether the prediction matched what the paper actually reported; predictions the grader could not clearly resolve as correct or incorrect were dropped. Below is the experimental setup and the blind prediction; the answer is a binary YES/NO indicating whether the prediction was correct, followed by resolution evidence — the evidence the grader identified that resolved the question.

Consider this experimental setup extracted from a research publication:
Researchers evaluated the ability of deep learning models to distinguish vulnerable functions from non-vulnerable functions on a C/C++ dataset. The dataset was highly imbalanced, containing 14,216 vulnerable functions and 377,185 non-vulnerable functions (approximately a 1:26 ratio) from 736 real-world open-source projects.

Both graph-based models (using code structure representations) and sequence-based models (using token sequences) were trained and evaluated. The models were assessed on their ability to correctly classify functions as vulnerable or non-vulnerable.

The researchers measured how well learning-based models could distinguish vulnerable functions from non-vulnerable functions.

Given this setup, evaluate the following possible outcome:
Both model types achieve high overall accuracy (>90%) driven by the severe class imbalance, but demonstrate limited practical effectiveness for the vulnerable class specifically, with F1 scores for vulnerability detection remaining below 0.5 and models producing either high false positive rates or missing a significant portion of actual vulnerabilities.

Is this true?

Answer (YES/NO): NO